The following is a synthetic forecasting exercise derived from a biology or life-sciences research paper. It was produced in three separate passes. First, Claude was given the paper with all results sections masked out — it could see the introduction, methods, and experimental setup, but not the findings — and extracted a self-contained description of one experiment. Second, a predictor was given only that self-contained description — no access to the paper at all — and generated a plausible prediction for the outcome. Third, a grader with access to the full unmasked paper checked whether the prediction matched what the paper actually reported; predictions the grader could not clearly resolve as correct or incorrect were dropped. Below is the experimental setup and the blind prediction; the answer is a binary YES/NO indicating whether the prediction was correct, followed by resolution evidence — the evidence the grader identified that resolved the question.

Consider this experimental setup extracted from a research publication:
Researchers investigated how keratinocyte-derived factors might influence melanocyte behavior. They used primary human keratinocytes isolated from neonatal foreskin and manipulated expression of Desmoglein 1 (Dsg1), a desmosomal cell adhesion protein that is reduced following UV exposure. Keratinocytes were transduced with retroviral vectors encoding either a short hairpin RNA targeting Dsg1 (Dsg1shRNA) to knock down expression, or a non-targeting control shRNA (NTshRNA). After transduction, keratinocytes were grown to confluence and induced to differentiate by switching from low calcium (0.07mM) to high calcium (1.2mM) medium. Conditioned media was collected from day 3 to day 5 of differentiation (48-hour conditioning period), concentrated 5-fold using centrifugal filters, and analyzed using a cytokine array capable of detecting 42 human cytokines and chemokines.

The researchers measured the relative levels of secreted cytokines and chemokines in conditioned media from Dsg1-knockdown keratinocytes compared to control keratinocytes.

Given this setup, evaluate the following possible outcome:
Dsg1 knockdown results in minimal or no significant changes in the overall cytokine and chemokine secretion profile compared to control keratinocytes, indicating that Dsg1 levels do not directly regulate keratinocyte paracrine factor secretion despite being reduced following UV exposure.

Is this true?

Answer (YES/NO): NO